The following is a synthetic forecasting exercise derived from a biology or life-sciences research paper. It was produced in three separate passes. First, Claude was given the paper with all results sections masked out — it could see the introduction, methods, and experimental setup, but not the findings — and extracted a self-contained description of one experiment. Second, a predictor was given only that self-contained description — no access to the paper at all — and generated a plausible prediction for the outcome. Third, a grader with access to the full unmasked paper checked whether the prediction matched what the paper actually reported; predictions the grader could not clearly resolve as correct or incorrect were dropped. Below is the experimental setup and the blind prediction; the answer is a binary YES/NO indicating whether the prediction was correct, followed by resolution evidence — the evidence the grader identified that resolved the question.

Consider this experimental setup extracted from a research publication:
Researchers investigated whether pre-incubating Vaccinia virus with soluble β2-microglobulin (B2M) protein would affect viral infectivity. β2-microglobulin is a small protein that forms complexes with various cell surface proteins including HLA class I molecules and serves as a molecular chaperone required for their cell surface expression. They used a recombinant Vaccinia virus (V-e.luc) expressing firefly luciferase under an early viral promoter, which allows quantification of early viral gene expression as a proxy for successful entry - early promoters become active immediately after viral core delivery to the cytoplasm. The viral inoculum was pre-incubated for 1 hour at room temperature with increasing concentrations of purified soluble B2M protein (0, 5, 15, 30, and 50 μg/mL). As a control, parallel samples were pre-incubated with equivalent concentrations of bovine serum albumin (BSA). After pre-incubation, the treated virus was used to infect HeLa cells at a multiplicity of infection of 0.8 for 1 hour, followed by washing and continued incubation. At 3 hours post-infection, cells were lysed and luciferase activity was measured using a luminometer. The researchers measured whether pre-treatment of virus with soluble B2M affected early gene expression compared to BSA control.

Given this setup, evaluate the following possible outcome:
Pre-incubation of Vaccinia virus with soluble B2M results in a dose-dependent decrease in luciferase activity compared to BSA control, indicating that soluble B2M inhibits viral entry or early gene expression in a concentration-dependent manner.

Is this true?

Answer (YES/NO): NO